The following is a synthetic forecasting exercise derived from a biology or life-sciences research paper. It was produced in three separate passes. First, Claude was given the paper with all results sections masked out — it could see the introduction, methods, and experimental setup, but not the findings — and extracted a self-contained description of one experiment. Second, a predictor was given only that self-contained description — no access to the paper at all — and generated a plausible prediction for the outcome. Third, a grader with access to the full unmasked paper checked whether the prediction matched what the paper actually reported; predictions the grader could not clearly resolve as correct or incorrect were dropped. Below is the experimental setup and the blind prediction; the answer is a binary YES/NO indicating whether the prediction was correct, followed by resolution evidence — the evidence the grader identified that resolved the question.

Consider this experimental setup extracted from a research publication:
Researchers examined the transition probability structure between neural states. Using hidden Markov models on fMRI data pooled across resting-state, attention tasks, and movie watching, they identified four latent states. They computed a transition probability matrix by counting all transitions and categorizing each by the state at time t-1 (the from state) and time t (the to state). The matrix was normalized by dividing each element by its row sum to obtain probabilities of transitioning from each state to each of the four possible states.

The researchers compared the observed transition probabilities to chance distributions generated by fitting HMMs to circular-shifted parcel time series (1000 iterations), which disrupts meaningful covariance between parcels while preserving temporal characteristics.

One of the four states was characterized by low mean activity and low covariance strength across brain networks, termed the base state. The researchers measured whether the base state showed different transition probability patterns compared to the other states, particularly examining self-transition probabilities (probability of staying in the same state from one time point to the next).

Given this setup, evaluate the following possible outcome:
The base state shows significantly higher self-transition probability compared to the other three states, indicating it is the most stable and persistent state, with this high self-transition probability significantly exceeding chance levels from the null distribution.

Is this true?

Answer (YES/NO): NO